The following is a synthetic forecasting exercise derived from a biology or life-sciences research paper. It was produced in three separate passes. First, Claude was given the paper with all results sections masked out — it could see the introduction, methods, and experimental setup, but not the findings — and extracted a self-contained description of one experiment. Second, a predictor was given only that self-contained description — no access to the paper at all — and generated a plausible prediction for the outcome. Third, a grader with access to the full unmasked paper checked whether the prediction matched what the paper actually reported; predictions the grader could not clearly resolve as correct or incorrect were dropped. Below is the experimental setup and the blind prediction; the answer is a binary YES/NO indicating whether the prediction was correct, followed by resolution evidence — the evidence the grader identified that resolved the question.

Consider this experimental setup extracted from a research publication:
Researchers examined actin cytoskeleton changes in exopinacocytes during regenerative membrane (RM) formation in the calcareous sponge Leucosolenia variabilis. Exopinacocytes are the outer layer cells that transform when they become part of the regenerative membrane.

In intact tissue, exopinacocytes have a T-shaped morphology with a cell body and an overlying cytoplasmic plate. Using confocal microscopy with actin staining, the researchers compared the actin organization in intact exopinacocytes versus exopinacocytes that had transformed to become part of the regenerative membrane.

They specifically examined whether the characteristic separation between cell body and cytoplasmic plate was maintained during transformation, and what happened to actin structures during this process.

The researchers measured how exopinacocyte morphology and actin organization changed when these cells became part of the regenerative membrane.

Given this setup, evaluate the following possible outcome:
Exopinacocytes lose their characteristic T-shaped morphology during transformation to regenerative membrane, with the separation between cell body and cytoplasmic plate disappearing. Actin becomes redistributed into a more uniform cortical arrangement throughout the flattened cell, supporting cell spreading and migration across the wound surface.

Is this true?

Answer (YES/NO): NO